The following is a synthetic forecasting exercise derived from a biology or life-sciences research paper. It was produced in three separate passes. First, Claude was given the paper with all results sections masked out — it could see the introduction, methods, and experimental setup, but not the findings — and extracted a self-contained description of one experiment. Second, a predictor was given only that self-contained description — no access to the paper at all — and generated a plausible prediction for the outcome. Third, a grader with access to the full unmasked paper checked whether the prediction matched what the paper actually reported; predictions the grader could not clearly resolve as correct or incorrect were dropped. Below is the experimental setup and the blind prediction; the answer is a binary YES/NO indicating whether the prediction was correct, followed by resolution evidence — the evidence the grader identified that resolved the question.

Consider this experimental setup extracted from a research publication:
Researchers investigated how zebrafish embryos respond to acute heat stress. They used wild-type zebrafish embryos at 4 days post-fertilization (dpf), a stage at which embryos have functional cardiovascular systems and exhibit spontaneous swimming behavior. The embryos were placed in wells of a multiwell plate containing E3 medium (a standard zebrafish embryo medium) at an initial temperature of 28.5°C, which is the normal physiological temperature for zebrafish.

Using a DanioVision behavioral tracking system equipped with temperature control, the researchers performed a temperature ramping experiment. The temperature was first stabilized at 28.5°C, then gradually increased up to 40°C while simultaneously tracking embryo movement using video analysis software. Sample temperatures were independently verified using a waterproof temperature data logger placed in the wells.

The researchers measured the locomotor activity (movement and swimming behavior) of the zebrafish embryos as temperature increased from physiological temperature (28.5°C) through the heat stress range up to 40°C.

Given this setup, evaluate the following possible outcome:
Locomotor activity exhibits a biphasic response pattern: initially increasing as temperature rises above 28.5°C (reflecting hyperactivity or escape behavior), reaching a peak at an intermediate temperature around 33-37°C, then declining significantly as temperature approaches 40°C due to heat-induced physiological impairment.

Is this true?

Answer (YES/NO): YES